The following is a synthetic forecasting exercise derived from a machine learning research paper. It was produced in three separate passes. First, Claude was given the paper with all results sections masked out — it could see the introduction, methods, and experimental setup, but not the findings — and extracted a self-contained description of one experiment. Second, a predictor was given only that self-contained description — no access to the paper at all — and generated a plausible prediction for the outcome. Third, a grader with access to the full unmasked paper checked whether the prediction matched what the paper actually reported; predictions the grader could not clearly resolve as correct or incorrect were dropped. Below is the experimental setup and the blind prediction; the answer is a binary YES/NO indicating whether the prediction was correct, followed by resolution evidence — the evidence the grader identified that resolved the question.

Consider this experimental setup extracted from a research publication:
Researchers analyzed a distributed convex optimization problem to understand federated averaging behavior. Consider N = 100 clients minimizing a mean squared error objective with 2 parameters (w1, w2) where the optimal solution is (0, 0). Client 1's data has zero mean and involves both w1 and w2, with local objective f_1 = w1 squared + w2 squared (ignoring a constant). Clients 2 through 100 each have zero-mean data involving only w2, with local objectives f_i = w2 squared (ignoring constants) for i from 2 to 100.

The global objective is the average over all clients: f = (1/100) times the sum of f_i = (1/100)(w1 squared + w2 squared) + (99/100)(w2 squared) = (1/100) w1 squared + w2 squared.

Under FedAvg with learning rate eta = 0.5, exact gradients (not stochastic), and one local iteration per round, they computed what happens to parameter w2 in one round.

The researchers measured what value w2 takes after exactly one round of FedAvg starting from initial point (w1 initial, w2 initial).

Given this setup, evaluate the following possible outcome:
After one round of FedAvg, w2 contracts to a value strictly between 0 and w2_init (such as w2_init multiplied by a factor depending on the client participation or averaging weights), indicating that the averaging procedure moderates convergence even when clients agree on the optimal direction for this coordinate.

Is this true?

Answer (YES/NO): NO